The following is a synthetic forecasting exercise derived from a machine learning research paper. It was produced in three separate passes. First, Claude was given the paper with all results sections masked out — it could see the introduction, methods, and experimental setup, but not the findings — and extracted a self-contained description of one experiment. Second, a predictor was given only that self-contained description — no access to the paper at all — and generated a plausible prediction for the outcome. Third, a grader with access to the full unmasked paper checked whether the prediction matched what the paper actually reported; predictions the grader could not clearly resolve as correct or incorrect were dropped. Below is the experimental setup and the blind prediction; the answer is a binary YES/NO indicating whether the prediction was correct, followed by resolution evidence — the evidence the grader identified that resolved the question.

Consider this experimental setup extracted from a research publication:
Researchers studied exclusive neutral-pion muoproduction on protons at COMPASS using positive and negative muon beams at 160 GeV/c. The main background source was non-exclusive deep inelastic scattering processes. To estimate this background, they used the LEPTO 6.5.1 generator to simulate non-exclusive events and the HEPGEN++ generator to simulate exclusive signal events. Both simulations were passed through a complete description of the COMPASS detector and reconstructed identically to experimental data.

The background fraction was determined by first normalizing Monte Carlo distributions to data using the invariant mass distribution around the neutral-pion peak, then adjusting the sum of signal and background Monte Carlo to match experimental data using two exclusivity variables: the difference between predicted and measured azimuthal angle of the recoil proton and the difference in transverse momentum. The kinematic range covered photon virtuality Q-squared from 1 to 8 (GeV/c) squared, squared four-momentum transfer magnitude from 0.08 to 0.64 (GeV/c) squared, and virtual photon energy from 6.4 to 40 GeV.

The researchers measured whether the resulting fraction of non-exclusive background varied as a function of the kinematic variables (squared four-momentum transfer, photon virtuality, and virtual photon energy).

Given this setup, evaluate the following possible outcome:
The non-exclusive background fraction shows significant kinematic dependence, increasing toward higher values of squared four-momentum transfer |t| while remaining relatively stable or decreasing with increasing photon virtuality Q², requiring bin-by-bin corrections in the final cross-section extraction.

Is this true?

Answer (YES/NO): NO